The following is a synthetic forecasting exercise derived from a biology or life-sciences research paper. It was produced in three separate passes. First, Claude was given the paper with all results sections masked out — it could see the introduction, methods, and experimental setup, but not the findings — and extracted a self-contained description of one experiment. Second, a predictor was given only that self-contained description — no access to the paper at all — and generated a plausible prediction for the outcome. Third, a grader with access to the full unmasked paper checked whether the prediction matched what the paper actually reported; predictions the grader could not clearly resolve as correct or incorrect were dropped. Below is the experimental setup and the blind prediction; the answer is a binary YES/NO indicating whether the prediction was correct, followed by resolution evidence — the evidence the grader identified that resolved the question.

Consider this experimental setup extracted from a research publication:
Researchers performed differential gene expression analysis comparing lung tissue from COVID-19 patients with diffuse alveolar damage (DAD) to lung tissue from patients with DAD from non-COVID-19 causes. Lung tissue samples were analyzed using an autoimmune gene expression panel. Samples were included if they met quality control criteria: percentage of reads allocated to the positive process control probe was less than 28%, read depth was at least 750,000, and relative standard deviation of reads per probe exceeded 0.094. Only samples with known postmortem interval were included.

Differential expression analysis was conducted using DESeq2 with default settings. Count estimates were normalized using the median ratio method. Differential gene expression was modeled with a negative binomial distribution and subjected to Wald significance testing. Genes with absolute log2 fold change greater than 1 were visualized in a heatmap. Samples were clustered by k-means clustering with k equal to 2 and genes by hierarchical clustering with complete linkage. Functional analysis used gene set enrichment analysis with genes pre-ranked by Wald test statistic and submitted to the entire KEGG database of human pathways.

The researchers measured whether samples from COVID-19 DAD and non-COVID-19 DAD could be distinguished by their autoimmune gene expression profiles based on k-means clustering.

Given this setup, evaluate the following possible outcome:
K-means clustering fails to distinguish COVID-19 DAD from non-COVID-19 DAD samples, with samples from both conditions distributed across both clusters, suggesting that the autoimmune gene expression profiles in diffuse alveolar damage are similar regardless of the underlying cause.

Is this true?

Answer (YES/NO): NO